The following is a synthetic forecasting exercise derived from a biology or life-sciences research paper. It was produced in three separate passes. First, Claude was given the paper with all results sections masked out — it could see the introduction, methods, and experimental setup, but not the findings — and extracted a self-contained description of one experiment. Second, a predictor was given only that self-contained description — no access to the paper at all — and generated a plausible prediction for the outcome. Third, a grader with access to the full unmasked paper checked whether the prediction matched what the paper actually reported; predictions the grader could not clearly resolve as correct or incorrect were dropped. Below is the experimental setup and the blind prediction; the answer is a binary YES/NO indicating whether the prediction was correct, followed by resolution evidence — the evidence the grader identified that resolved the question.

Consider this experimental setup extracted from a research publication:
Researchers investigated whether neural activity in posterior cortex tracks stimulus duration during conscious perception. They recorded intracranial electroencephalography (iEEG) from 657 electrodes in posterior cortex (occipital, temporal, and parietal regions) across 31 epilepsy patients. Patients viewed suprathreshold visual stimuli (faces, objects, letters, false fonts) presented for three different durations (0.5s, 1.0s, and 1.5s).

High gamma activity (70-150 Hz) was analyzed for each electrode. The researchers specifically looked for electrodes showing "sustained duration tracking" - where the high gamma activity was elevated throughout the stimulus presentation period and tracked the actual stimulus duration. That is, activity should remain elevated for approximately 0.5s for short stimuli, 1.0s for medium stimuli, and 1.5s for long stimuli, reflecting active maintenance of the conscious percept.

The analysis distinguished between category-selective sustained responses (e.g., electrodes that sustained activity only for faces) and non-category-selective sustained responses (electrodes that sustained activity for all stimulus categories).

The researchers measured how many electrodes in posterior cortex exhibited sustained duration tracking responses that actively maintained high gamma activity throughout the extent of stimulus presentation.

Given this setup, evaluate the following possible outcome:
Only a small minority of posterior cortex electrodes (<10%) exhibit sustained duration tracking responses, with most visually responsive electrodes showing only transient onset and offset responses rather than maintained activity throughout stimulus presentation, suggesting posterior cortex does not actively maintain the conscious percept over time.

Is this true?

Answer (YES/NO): NO